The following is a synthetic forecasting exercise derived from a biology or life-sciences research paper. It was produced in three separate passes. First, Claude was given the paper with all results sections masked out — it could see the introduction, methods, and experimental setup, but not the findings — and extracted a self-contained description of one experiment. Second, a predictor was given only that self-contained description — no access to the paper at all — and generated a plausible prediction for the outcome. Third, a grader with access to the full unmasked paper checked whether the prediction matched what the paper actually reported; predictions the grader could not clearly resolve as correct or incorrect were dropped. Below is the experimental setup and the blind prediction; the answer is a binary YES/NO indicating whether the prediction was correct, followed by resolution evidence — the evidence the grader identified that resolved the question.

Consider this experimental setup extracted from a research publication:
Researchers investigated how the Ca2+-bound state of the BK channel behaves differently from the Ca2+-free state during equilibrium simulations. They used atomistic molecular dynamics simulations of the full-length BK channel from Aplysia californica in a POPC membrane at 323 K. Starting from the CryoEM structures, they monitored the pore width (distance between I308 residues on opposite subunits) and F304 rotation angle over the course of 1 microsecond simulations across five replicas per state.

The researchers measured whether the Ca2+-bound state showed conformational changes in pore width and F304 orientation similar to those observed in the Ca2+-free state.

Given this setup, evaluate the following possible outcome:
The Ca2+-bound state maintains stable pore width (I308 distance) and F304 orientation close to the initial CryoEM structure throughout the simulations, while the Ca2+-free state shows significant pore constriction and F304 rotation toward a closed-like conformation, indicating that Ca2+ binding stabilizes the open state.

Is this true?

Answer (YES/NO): YES